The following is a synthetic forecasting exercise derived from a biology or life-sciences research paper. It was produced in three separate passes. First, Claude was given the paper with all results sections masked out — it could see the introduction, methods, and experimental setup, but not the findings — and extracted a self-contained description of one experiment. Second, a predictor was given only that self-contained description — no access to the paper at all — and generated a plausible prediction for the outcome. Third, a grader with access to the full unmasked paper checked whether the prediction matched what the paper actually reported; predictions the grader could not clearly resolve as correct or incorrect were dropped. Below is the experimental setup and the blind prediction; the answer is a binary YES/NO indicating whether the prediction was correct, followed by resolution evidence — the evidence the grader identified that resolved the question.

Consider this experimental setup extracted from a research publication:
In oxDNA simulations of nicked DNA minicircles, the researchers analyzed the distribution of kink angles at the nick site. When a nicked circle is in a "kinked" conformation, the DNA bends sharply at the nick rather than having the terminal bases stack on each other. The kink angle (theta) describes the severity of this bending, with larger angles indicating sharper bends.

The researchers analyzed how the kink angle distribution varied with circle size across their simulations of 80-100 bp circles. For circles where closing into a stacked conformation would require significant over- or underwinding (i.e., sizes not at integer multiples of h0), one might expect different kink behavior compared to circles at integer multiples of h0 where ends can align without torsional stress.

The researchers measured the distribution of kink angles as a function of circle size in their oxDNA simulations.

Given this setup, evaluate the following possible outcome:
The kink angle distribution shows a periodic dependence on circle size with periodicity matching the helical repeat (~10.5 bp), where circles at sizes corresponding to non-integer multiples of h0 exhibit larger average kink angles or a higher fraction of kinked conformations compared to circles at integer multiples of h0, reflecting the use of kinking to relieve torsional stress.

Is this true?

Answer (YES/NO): YES